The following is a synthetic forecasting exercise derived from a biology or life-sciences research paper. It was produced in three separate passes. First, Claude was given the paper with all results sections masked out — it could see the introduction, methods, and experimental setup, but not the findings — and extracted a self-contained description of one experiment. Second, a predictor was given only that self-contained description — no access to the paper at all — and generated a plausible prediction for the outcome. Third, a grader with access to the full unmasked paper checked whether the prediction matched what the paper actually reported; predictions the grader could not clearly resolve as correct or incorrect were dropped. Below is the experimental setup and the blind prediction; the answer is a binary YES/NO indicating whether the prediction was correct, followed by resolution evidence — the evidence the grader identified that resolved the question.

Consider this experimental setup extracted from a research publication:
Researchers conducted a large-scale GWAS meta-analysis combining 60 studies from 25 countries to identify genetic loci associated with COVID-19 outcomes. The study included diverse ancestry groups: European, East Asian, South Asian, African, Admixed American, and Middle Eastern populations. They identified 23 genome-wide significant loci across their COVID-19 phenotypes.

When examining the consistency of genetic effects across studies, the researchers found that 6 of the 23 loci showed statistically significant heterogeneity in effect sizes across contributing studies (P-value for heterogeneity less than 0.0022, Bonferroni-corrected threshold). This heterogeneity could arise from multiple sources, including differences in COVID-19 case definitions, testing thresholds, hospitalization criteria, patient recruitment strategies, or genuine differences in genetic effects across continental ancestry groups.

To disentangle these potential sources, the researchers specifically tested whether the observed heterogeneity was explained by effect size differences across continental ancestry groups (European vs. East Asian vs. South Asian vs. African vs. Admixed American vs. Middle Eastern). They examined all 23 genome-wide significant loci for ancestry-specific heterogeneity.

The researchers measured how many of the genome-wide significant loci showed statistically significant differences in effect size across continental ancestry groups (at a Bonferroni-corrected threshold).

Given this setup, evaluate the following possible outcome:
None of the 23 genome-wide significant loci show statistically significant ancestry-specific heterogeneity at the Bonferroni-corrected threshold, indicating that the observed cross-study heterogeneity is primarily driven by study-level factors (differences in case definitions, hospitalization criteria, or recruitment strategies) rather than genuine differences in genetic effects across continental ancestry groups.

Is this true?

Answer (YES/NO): NO